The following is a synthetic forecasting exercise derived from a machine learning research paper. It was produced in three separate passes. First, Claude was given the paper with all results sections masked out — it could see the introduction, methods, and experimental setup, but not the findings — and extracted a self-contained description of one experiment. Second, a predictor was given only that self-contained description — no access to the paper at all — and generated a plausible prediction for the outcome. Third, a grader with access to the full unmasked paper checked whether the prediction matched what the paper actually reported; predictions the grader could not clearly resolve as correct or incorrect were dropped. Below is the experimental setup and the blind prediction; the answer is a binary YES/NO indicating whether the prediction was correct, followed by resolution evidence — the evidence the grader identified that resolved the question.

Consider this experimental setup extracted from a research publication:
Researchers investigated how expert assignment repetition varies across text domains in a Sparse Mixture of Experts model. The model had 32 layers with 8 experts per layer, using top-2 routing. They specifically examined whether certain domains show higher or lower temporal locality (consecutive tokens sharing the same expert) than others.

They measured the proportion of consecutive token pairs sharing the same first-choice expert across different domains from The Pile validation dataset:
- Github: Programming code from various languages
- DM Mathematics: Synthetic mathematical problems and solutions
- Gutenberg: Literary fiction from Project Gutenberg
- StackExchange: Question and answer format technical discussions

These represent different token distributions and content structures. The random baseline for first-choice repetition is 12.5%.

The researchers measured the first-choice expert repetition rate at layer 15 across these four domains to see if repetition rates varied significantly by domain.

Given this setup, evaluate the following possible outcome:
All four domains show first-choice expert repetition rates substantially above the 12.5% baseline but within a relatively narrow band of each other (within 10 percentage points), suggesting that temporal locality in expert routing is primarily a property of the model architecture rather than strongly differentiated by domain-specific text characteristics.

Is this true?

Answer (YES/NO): YES